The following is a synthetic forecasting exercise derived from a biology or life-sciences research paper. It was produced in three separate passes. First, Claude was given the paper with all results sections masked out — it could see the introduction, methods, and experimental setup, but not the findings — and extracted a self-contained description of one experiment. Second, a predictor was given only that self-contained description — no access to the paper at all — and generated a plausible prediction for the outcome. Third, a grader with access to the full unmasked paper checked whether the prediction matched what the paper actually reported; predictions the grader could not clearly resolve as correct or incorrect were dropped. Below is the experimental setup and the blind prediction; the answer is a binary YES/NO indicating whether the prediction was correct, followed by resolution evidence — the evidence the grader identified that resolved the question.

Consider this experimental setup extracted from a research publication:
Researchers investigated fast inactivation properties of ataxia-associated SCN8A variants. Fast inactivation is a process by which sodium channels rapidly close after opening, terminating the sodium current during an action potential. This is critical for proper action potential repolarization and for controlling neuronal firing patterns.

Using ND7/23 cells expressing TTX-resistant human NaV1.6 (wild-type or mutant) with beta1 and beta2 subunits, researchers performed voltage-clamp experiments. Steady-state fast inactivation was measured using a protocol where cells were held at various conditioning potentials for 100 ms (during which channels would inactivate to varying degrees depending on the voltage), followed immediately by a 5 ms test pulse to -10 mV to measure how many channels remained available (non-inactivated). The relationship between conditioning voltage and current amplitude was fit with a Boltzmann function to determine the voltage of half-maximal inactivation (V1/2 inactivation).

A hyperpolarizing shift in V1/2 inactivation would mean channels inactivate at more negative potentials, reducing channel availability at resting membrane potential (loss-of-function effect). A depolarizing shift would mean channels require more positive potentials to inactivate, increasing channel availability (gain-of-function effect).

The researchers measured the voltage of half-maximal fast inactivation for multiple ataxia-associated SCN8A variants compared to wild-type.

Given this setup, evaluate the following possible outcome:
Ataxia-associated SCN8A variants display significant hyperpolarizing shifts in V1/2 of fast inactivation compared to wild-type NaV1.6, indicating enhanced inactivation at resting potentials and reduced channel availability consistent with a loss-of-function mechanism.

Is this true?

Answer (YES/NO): NO